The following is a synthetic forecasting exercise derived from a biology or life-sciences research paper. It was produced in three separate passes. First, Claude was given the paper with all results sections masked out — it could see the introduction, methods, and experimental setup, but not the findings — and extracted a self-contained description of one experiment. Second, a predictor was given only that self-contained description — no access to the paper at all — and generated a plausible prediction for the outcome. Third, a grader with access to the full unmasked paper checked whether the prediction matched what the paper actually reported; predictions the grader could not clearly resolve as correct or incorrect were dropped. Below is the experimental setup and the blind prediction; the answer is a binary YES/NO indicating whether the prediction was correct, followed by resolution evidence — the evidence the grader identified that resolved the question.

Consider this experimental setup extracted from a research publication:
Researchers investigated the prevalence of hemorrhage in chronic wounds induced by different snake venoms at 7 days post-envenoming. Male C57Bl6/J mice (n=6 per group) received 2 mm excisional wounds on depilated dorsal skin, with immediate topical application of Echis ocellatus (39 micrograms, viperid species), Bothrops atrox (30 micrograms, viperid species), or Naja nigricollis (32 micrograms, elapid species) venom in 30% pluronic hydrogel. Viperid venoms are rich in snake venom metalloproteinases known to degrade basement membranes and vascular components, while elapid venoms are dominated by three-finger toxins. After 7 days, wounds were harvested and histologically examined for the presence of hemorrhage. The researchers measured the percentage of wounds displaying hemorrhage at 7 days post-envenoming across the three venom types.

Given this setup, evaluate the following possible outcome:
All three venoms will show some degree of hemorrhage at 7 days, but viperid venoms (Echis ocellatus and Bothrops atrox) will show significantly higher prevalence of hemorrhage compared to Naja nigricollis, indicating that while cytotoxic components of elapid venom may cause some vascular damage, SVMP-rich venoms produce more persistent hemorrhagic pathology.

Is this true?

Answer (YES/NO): YES